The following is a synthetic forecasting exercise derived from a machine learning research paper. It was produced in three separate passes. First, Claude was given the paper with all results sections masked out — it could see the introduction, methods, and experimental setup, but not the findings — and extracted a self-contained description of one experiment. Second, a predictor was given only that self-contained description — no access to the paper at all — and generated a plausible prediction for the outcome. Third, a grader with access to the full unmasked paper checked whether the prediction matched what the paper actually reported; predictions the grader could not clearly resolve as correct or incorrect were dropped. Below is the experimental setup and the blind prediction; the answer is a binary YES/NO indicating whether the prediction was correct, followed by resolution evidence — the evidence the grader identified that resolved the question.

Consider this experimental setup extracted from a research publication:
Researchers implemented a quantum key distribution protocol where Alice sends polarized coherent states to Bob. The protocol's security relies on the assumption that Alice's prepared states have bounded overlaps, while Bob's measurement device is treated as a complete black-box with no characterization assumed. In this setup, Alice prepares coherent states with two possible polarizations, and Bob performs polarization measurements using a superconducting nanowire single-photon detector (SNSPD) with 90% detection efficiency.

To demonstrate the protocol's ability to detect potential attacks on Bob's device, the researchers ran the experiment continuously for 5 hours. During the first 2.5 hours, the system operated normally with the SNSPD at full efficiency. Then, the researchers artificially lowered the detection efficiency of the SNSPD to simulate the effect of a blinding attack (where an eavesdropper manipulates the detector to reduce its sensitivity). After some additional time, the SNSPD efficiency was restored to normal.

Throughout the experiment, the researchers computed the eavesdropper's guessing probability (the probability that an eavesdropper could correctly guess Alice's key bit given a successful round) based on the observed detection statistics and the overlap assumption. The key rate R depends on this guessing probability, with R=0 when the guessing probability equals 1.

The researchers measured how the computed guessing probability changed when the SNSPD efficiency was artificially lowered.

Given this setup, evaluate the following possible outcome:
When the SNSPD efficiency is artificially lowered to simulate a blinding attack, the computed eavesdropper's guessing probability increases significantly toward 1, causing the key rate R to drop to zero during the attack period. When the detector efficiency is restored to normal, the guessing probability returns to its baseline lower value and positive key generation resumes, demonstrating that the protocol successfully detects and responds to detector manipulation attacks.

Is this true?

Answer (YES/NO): YES